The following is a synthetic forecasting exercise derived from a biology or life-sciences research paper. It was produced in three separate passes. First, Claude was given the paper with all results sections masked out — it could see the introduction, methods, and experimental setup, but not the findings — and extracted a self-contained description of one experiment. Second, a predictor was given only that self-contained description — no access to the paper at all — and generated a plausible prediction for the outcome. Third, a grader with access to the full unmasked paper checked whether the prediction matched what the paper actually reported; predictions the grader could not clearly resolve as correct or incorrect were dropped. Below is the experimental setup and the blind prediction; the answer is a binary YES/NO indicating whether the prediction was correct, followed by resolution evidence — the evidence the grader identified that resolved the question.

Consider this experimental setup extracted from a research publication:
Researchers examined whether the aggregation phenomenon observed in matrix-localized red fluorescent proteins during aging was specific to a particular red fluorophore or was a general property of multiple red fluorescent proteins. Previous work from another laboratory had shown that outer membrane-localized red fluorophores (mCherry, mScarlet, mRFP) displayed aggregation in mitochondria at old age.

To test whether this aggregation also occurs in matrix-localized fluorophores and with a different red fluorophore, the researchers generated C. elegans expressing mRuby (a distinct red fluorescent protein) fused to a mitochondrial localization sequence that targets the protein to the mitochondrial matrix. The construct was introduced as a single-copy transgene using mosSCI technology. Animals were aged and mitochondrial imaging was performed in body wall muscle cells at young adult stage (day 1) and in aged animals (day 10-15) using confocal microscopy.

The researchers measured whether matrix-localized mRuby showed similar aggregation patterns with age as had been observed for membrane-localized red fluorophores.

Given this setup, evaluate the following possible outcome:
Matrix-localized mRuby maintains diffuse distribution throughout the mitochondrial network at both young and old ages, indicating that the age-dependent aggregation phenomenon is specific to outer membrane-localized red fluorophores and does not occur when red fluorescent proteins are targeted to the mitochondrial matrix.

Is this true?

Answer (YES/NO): NO